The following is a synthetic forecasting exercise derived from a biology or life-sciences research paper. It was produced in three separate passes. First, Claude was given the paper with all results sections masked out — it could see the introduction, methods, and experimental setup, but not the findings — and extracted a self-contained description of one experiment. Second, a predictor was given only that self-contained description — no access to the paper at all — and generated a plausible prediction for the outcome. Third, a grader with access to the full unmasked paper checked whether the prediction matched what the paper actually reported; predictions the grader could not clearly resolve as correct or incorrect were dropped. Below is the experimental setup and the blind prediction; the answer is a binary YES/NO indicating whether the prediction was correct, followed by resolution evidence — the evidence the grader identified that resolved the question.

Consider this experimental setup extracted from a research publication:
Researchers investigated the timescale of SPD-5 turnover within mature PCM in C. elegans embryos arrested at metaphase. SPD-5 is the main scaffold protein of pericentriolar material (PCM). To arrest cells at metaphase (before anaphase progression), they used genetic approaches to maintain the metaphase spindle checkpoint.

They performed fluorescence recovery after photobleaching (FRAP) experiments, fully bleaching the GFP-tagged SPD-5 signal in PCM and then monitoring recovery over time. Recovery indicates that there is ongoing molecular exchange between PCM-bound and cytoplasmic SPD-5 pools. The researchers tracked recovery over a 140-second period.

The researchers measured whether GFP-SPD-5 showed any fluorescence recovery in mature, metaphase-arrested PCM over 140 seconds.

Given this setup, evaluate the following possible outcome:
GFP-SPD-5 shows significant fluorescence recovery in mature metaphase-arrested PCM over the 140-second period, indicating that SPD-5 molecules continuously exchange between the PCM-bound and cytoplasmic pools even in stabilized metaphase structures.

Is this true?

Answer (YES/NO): NO